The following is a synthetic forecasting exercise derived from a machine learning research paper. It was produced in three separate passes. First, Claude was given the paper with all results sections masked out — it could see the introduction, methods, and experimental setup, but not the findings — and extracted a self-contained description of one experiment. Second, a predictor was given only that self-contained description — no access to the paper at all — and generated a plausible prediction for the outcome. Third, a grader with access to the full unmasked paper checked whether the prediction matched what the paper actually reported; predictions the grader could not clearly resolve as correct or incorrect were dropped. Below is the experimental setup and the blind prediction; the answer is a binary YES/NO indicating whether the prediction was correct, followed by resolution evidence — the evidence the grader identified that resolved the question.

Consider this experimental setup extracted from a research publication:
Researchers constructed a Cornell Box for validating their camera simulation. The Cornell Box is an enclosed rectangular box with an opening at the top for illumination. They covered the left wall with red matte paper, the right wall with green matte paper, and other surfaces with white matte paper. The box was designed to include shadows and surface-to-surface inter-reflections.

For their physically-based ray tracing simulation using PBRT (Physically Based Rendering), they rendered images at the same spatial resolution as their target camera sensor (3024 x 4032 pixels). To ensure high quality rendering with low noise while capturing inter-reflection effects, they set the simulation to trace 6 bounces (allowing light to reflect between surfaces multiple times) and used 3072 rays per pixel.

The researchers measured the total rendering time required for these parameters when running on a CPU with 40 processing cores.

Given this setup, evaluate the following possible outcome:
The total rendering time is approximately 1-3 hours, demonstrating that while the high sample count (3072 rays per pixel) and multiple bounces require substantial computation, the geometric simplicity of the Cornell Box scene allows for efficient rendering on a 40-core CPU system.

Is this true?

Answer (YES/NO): NO